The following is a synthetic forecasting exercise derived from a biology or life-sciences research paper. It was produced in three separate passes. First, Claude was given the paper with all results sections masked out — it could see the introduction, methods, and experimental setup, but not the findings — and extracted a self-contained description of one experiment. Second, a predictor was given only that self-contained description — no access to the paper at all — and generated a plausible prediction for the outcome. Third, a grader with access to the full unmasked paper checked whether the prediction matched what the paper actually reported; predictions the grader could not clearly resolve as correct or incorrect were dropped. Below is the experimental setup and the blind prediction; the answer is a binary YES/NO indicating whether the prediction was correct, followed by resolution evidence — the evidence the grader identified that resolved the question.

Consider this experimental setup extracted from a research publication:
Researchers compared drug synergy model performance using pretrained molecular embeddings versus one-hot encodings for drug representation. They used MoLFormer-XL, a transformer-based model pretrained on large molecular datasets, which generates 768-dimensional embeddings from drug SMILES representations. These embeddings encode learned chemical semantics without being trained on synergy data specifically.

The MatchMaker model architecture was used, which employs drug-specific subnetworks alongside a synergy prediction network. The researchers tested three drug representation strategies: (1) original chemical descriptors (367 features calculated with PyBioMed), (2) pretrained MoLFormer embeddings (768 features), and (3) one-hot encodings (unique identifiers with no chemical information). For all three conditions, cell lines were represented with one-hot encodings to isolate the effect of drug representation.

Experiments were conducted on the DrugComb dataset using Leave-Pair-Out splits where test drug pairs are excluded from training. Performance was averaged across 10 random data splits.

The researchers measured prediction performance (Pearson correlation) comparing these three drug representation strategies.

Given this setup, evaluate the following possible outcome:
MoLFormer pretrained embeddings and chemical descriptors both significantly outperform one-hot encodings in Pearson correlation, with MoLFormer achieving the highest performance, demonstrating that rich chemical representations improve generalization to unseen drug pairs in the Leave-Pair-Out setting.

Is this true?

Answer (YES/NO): NO